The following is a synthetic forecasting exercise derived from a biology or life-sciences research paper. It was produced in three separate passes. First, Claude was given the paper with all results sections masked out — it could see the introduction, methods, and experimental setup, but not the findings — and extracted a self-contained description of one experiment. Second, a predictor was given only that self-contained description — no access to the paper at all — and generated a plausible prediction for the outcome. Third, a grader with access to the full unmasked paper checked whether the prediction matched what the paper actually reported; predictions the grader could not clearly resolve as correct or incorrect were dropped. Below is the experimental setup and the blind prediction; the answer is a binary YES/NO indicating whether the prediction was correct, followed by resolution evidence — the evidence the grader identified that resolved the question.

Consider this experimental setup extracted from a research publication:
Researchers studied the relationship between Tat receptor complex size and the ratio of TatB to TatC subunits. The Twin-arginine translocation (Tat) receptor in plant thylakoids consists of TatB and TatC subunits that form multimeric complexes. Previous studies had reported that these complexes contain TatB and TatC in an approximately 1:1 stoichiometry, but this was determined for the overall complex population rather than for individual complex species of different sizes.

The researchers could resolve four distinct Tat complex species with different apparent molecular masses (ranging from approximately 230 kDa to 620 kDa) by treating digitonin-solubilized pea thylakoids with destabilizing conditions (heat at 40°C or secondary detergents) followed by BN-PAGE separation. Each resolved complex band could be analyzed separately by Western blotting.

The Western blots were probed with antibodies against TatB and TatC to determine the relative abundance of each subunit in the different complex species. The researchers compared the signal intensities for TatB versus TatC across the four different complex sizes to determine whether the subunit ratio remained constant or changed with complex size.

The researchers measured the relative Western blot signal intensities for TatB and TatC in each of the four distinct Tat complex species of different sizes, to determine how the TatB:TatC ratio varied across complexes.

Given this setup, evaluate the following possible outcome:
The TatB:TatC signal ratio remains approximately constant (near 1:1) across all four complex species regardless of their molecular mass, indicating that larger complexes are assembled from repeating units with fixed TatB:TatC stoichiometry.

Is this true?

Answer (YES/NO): NO